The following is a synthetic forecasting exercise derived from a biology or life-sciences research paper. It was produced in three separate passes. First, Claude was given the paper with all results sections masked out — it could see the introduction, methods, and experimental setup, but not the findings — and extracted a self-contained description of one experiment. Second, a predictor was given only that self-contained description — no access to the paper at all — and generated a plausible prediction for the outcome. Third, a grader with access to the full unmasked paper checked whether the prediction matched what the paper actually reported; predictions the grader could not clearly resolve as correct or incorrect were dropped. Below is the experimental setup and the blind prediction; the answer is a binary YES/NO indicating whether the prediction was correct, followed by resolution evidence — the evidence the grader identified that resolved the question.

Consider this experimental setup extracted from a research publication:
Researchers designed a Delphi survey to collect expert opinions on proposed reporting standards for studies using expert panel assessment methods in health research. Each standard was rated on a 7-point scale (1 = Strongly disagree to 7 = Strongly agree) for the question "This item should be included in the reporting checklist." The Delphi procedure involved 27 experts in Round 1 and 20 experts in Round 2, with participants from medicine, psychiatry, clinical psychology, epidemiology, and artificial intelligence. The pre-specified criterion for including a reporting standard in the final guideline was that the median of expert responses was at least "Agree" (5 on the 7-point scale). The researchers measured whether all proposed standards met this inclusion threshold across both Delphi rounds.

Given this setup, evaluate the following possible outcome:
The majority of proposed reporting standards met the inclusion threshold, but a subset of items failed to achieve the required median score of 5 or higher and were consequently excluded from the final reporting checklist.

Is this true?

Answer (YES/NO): NO